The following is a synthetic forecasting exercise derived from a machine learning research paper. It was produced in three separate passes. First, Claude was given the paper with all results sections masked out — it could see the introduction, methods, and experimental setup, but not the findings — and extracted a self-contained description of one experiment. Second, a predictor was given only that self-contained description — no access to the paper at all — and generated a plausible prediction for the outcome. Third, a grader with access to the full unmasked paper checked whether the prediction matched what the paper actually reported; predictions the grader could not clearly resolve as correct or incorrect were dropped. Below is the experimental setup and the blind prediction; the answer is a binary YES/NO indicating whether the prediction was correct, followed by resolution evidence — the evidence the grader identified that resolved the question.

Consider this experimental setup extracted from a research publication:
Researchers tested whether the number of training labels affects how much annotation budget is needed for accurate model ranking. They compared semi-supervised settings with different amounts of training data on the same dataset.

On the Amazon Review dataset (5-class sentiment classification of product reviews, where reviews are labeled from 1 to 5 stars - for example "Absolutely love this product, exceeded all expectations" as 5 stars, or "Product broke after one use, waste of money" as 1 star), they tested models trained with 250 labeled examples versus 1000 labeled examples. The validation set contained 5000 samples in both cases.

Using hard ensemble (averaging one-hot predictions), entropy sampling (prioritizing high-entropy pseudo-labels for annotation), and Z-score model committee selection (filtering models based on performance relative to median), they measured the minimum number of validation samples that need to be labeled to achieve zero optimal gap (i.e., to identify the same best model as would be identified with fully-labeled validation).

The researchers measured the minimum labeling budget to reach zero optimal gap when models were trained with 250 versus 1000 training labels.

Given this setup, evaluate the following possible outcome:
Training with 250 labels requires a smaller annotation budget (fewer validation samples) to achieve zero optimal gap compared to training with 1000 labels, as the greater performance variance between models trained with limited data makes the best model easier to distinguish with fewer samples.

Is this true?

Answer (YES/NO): NO